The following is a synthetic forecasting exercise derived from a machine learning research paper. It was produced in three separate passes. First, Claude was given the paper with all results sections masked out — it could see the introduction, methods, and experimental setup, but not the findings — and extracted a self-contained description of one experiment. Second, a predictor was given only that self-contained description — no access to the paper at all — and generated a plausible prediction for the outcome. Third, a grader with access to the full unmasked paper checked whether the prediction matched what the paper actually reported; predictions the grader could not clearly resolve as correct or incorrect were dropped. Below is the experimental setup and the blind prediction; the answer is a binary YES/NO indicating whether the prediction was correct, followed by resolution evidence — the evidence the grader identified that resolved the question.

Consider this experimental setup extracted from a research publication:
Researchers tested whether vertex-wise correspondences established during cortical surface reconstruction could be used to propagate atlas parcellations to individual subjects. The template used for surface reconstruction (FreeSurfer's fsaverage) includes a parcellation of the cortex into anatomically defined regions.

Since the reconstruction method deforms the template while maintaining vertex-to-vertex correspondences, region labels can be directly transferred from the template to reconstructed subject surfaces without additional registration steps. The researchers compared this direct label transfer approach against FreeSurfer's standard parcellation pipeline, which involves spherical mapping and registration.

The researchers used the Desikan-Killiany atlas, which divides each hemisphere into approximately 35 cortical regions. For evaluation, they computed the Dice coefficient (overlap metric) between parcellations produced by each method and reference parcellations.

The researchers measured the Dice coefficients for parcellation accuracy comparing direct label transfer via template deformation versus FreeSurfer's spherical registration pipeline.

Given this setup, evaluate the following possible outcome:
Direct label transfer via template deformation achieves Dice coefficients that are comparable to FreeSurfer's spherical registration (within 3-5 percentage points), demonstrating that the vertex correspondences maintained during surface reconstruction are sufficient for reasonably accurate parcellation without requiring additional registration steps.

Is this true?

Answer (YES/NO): YES